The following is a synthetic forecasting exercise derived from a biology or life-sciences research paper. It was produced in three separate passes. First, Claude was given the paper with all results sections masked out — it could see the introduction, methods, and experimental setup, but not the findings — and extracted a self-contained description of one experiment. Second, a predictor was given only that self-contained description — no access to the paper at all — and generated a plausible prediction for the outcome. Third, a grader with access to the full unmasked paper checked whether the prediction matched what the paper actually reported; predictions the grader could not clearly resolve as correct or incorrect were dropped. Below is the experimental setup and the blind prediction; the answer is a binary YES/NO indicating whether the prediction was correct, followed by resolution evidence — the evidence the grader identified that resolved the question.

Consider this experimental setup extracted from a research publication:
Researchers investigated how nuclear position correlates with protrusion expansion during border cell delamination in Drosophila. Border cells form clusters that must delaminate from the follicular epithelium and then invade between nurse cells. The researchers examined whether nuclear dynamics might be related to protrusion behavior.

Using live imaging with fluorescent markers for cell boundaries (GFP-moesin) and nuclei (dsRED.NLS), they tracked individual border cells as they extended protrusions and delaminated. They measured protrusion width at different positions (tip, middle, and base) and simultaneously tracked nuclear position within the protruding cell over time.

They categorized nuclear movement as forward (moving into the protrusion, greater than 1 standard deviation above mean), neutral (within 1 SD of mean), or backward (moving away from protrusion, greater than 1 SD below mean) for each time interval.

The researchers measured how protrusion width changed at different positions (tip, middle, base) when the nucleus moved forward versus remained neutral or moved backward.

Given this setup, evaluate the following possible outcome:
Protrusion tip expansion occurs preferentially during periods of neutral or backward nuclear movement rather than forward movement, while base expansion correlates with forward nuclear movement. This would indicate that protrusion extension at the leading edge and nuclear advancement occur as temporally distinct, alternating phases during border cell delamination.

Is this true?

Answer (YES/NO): NO